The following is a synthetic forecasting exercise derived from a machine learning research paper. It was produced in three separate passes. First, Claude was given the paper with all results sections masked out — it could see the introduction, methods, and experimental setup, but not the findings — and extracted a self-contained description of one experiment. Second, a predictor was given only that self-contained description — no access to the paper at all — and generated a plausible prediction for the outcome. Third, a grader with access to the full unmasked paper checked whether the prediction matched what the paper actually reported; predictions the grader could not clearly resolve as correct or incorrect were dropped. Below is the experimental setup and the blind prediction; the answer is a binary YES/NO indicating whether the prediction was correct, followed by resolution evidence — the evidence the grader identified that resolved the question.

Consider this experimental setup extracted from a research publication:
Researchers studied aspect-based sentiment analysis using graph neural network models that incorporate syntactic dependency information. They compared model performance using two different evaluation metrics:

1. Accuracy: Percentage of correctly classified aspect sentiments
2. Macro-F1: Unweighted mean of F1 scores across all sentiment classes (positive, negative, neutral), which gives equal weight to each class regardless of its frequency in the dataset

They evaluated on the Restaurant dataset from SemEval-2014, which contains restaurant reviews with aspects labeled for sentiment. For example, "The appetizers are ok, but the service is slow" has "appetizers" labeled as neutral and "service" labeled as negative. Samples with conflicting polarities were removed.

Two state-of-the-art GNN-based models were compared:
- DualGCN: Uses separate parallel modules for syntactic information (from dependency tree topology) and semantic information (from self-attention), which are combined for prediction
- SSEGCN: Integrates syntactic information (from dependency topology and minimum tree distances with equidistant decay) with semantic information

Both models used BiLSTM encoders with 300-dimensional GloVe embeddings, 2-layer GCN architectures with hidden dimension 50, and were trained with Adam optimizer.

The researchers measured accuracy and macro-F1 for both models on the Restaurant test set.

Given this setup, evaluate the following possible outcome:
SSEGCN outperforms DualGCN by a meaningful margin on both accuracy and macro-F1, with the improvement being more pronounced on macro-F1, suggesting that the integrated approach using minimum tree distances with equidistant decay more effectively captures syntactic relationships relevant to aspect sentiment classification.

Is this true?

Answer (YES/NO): NO